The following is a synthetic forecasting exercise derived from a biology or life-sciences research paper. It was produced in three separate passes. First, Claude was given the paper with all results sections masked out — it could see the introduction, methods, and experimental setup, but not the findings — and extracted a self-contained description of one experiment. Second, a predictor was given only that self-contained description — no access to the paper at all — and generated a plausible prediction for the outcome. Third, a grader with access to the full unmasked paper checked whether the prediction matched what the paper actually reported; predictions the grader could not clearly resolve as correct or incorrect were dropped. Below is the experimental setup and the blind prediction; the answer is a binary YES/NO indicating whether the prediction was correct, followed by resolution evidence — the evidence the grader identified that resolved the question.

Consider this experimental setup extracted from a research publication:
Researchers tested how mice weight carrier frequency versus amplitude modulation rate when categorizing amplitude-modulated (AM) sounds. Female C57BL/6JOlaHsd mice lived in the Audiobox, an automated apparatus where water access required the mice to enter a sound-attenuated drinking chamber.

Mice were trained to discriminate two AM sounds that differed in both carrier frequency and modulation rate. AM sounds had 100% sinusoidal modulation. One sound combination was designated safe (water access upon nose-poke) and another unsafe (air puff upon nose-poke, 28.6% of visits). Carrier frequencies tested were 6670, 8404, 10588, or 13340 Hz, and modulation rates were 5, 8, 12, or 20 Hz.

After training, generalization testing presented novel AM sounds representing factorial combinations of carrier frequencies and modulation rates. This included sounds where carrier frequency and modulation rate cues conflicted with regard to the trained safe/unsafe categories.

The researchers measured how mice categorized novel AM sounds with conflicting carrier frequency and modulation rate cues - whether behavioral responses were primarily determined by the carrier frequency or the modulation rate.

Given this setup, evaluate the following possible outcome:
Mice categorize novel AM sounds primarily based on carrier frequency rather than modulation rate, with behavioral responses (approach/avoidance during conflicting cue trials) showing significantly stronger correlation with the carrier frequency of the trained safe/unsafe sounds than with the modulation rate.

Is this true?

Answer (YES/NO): YES